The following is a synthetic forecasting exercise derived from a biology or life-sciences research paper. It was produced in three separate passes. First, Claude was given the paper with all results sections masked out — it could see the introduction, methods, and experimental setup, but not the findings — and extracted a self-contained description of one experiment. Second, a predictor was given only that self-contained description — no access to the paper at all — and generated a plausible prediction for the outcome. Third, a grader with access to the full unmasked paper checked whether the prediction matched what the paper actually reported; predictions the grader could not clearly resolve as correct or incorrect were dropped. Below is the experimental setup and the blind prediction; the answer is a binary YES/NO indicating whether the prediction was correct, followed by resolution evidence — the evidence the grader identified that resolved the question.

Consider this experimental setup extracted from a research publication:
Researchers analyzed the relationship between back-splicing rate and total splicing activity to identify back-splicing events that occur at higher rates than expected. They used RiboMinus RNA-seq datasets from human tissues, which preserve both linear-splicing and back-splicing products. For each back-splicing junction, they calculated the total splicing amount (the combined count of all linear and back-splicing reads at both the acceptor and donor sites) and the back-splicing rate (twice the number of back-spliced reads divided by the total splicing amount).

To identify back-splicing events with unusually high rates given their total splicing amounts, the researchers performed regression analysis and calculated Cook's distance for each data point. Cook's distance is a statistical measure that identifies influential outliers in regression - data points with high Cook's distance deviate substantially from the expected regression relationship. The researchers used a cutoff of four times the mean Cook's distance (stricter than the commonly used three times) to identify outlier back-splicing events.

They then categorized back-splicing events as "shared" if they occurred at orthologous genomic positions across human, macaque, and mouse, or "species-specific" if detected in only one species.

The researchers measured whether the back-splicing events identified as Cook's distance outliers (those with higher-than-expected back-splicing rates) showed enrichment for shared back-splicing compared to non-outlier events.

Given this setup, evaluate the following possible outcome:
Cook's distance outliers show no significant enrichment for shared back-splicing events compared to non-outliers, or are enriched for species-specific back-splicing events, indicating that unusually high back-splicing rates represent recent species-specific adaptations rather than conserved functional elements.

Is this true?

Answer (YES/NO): NO